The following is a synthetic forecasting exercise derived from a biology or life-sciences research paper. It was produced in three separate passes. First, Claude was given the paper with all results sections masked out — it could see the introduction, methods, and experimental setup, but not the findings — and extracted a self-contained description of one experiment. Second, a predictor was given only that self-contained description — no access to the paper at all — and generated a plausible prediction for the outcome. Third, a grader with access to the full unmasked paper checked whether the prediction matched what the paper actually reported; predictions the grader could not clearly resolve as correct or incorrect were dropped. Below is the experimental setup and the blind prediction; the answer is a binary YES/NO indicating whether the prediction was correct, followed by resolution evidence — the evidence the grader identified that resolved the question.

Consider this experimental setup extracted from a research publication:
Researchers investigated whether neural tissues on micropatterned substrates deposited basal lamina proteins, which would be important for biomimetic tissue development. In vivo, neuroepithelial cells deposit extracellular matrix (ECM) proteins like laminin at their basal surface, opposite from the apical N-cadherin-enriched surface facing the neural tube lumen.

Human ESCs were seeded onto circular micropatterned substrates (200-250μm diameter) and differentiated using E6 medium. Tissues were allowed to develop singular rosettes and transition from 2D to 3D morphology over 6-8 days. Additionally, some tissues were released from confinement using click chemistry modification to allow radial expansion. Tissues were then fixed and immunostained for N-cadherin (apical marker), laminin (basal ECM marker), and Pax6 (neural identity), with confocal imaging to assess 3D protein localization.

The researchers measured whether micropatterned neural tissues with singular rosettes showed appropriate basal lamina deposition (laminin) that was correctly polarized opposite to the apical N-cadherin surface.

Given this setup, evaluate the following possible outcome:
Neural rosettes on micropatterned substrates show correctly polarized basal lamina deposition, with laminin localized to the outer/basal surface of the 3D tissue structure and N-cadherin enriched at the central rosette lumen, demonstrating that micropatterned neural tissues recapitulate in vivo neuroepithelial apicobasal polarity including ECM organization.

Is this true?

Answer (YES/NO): YES